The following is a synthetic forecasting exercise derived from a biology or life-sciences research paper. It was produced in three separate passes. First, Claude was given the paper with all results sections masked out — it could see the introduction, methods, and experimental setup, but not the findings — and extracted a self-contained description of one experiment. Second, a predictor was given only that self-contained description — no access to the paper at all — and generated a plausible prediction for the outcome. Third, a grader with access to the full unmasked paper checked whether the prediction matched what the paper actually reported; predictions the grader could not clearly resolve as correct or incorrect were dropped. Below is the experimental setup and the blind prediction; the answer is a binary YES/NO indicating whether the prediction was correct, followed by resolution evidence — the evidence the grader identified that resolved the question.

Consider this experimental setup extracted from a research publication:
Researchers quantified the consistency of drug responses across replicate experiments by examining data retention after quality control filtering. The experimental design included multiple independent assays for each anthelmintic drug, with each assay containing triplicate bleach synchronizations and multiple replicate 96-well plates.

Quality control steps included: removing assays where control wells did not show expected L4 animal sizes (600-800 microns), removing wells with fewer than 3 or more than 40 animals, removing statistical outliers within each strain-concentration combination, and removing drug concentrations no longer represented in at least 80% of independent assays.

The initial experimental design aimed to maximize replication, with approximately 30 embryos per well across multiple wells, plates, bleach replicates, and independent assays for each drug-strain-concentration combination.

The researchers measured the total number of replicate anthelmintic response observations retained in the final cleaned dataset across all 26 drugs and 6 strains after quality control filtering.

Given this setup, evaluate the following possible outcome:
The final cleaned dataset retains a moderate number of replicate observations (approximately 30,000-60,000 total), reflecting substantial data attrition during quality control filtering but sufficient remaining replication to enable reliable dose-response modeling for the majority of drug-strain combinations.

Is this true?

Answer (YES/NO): YES